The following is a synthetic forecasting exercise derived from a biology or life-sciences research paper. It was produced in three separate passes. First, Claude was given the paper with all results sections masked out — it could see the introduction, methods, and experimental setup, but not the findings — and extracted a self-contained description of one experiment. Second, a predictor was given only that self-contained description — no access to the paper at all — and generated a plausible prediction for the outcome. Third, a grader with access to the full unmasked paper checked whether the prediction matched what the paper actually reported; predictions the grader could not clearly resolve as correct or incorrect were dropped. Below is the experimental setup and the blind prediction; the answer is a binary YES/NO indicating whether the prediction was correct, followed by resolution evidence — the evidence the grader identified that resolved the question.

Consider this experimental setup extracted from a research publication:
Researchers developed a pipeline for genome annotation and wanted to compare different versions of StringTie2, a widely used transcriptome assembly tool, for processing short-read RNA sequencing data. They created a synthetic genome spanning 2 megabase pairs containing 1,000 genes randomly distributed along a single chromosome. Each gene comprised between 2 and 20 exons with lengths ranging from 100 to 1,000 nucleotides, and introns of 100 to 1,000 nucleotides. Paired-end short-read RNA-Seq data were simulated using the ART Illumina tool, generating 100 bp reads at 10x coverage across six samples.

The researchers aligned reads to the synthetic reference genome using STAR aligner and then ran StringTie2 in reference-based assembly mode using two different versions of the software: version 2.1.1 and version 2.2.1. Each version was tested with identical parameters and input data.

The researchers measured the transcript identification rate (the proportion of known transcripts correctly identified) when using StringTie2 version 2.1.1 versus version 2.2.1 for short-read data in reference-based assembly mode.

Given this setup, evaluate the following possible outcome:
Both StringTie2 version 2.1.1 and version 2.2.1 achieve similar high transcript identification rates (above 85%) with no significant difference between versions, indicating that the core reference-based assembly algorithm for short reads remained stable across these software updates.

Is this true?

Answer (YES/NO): NO